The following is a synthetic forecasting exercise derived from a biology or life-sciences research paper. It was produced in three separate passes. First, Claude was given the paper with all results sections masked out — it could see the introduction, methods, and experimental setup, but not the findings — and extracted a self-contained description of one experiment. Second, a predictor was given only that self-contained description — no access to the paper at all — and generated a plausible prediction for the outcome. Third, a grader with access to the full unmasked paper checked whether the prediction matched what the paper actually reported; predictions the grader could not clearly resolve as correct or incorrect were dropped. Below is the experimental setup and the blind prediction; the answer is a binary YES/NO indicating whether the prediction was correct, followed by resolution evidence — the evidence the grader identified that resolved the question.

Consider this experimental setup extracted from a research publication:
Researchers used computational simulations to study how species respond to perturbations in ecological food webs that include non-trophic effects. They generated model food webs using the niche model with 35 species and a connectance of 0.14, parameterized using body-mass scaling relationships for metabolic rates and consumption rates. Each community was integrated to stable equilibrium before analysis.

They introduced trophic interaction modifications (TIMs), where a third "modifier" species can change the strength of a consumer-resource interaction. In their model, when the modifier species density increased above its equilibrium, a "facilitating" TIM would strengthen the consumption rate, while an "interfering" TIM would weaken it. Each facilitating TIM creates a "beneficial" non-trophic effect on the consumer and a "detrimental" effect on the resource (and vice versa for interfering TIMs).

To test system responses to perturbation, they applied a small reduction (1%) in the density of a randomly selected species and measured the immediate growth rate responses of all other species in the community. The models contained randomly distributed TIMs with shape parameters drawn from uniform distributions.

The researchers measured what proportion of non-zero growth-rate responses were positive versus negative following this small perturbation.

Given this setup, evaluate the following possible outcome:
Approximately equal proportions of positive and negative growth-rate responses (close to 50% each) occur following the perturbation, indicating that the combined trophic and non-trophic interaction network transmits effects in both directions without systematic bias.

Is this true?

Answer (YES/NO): YES